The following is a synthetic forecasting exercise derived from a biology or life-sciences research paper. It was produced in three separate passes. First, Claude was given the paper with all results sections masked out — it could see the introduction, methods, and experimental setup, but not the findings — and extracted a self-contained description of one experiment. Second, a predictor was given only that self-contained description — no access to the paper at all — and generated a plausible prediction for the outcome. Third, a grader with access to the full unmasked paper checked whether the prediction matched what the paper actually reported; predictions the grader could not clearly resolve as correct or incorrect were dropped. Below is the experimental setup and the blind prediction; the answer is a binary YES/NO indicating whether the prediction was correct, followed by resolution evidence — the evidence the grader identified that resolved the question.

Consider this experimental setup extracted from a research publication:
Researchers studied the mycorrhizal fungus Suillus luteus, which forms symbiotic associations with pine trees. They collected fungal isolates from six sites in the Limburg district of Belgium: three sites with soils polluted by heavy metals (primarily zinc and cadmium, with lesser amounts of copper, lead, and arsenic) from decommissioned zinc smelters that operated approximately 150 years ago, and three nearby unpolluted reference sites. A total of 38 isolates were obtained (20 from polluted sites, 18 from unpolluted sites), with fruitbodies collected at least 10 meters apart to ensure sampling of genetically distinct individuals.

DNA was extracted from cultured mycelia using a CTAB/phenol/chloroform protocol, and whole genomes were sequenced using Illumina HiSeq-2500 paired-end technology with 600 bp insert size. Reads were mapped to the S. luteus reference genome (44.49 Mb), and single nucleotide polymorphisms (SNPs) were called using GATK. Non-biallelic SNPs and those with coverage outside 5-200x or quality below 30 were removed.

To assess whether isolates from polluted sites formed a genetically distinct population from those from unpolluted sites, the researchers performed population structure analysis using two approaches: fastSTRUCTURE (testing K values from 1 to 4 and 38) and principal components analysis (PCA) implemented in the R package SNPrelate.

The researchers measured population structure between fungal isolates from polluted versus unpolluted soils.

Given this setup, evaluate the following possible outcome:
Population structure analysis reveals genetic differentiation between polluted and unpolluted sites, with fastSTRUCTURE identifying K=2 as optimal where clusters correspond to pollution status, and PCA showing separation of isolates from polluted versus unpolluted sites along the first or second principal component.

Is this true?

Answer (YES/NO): NO